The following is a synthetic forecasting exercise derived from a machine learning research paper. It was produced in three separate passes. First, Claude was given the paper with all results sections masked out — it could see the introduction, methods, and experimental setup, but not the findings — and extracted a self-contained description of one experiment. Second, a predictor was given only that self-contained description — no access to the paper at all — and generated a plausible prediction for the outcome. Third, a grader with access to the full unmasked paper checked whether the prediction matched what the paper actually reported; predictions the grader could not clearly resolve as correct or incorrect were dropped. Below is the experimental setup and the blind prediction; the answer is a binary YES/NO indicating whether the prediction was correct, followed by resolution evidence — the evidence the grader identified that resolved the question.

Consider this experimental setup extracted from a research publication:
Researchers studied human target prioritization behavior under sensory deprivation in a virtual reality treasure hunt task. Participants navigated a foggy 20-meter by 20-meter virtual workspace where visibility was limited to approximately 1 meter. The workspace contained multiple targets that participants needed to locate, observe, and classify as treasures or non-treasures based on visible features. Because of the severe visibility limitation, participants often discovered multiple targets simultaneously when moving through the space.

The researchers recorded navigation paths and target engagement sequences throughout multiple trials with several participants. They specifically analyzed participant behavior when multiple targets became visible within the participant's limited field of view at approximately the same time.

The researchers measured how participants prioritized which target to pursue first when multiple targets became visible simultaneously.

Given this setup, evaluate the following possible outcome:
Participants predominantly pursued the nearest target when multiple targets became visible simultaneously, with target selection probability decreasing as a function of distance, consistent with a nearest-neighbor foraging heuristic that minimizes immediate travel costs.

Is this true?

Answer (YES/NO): YES